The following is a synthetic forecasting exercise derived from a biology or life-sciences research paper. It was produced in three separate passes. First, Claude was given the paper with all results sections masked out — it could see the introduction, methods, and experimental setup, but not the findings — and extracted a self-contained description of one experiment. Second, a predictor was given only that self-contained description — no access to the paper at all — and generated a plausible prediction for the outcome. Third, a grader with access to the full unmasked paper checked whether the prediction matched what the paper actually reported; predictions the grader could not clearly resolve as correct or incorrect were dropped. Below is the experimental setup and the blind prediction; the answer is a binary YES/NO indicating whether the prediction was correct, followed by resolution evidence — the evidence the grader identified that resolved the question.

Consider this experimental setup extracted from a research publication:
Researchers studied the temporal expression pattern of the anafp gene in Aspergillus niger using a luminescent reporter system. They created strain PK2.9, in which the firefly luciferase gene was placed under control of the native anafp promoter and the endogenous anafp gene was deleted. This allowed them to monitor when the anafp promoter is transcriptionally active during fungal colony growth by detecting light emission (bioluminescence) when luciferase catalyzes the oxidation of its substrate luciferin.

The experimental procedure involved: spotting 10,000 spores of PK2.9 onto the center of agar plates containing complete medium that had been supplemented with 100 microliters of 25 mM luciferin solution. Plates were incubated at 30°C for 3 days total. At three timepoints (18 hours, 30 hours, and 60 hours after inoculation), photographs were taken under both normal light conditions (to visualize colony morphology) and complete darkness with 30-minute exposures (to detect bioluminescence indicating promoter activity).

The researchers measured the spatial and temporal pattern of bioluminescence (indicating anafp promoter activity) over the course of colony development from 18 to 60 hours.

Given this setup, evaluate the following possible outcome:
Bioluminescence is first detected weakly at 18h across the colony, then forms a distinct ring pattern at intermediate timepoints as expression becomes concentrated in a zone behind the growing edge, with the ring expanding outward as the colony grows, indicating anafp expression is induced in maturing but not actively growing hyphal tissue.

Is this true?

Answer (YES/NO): NO